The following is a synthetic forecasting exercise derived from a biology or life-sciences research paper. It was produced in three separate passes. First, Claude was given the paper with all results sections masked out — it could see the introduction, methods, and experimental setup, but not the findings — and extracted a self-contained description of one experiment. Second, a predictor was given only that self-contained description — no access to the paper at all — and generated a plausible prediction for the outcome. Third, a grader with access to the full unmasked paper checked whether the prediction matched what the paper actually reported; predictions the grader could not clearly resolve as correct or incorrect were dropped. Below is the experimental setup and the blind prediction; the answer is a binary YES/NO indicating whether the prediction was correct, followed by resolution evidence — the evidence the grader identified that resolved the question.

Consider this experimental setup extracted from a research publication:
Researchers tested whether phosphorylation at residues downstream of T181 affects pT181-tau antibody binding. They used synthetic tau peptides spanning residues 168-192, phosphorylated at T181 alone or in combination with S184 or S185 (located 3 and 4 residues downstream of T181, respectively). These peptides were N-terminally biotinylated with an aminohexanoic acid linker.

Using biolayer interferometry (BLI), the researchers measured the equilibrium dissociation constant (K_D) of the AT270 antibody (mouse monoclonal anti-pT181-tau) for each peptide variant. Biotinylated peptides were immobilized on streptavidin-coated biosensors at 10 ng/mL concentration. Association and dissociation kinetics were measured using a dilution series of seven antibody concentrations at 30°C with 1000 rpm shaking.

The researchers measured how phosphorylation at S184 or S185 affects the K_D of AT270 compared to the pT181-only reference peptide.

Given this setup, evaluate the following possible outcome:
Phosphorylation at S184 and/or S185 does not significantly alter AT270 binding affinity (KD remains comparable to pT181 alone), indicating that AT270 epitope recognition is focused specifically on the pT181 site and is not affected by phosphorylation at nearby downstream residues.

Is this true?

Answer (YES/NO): YES